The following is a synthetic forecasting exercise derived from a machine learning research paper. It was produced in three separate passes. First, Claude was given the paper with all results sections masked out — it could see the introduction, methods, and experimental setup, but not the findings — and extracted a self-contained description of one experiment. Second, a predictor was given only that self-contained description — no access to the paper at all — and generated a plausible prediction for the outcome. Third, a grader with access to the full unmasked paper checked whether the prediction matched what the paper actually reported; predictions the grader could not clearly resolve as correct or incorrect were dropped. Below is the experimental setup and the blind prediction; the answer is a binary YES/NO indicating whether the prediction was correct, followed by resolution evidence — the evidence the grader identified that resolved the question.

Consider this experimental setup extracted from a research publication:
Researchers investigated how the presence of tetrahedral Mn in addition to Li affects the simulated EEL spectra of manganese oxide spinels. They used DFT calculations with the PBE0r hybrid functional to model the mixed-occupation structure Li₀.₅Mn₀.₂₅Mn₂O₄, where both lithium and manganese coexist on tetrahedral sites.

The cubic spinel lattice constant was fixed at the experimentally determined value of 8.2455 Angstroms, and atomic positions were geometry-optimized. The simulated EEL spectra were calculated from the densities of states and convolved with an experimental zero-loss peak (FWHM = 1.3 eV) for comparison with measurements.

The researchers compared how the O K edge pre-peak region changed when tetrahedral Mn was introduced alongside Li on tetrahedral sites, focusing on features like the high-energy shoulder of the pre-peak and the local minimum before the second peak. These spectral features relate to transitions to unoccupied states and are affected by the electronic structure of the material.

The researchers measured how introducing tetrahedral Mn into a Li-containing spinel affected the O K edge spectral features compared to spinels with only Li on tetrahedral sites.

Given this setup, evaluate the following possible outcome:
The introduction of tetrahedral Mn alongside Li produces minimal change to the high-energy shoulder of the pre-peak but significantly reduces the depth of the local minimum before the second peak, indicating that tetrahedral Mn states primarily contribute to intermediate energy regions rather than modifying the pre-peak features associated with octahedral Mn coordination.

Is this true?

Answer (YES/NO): NO